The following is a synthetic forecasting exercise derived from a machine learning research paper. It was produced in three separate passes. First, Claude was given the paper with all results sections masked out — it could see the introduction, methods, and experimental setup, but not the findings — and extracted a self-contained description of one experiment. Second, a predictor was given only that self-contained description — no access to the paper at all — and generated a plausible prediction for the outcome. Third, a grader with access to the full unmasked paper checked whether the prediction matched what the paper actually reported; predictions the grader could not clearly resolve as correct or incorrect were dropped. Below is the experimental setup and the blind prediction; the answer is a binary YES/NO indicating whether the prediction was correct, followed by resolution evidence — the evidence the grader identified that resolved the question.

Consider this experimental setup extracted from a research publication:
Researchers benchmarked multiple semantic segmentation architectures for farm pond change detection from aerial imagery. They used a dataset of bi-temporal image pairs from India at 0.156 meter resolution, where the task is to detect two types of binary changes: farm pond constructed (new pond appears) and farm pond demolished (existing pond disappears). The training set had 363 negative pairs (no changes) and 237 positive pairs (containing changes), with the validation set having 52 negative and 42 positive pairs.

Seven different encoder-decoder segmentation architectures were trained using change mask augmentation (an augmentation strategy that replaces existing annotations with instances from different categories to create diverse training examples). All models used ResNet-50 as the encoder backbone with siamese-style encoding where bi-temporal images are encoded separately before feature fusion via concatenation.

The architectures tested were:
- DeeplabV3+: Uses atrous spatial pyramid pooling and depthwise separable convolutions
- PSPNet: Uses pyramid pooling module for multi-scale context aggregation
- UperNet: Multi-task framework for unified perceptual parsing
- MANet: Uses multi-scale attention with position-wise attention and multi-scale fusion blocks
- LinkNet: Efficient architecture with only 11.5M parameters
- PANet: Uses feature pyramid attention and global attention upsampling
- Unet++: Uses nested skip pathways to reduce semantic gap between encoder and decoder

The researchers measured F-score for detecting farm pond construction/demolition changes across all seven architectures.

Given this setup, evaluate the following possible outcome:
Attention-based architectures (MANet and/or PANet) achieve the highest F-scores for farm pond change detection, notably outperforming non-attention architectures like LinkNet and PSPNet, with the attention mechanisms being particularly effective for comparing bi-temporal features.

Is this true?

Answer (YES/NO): NO